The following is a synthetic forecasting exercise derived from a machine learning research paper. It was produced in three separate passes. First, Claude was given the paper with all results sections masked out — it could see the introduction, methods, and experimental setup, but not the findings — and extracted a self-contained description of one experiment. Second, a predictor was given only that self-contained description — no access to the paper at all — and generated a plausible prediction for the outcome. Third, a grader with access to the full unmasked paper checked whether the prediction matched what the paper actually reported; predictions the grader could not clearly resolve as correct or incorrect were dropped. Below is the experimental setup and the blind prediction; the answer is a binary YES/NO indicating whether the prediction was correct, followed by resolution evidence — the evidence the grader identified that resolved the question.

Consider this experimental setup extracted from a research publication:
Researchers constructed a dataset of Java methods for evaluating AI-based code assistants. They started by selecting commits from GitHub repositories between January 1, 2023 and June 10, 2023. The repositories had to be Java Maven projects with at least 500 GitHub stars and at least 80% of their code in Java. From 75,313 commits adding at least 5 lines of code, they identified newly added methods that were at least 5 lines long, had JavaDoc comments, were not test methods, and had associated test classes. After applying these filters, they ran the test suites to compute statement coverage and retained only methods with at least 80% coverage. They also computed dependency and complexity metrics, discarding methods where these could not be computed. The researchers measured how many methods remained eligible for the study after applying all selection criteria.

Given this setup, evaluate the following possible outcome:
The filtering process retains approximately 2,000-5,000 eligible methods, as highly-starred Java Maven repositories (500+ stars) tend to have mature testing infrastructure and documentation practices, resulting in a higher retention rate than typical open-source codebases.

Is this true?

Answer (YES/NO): NO